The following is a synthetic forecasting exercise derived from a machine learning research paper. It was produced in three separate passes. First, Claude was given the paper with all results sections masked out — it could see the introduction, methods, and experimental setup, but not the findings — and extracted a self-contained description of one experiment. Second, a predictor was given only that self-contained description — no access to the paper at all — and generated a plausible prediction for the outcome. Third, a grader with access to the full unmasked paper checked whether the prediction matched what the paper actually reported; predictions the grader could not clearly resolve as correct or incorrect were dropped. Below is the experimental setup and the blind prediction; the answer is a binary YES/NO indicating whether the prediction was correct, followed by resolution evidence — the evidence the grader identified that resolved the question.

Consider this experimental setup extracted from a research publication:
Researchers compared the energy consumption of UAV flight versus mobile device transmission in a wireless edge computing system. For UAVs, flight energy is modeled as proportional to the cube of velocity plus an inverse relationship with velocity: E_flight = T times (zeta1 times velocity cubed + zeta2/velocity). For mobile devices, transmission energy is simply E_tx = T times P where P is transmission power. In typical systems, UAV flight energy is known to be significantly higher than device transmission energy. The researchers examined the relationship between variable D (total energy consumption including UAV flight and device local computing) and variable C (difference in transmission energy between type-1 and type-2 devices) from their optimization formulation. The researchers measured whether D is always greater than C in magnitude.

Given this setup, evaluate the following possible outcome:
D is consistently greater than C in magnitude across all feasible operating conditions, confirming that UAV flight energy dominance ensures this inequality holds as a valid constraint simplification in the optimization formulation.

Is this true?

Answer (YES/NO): YES